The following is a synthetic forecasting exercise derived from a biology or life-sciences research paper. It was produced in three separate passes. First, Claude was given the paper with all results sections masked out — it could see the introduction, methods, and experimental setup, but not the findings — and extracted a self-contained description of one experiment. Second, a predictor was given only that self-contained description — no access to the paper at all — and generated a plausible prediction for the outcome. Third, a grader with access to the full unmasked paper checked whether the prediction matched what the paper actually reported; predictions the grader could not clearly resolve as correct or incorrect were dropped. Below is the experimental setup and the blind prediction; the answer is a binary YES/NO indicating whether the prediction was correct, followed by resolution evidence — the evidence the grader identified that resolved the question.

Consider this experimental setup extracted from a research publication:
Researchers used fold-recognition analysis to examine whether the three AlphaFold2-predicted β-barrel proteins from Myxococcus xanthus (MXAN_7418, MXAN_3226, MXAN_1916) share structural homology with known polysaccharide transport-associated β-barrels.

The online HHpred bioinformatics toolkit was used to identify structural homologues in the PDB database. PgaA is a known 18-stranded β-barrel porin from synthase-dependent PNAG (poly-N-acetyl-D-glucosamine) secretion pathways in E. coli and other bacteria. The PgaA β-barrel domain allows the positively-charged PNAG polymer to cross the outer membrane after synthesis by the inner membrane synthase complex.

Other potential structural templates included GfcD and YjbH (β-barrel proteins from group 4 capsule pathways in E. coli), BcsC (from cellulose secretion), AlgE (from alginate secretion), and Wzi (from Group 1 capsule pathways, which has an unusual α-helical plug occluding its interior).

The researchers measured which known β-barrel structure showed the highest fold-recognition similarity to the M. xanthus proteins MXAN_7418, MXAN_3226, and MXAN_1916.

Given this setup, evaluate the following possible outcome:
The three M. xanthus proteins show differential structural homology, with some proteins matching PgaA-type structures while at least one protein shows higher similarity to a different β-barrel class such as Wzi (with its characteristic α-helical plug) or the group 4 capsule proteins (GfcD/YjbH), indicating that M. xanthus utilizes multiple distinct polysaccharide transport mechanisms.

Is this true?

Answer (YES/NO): NO